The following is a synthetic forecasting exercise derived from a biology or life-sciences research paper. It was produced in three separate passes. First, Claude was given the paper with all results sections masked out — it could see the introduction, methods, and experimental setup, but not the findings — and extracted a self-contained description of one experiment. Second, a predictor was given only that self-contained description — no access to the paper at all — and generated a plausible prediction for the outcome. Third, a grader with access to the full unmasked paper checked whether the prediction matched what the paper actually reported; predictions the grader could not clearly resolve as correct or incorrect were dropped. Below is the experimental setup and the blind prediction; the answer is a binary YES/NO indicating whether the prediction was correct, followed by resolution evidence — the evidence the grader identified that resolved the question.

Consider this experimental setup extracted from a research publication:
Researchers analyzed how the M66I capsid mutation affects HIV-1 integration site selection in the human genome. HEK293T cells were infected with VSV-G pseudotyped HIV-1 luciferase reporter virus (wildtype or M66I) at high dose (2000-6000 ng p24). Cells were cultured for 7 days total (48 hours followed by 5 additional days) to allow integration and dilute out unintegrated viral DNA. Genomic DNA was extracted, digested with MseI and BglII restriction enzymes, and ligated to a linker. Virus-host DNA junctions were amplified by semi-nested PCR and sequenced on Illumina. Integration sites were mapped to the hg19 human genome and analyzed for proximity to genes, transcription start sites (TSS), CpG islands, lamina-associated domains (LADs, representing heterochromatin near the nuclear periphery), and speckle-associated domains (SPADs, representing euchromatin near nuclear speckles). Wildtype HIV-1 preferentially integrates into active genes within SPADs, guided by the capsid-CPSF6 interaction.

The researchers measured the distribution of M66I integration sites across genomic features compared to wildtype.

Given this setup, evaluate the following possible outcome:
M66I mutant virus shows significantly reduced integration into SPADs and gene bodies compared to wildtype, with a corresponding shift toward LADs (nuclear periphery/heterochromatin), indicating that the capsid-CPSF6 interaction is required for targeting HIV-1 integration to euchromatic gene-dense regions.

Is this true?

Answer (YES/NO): NO